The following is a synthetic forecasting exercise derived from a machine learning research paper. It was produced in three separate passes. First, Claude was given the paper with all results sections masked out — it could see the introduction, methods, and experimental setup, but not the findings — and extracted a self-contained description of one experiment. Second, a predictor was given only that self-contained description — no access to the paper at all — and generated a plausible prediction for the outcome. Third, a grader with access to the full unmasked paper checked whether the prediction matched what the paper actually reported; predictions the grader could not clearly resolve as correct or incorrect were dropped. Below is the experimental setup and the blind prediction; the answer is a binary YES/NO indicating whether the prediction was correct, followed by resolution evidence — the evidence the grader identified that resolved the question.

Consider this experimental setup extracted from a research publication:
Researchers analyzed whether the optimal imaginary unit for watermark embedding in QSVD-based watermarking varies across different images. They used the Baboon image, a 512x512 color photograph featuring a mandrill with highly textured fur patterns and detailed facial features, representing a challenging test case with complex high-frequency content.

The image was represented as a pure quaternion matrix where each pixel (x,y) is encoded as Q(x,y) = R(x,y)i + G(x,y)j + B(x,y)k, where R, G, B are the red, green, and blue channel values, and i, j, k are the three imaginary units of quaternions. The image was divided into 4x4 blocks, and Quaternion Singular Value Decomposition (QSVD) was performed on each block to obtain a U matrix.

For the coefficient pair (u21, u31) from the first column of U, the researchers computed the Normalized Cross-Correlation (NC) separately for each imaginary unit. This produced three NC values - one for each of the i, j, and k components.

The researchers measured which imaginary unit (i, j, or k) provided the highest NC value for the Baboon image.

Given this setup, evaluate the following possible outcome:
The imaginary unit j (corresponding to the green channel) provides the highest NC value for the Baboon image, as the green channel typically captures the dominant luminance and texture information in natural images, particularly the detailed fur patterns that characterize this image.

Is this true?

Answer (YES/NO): NO